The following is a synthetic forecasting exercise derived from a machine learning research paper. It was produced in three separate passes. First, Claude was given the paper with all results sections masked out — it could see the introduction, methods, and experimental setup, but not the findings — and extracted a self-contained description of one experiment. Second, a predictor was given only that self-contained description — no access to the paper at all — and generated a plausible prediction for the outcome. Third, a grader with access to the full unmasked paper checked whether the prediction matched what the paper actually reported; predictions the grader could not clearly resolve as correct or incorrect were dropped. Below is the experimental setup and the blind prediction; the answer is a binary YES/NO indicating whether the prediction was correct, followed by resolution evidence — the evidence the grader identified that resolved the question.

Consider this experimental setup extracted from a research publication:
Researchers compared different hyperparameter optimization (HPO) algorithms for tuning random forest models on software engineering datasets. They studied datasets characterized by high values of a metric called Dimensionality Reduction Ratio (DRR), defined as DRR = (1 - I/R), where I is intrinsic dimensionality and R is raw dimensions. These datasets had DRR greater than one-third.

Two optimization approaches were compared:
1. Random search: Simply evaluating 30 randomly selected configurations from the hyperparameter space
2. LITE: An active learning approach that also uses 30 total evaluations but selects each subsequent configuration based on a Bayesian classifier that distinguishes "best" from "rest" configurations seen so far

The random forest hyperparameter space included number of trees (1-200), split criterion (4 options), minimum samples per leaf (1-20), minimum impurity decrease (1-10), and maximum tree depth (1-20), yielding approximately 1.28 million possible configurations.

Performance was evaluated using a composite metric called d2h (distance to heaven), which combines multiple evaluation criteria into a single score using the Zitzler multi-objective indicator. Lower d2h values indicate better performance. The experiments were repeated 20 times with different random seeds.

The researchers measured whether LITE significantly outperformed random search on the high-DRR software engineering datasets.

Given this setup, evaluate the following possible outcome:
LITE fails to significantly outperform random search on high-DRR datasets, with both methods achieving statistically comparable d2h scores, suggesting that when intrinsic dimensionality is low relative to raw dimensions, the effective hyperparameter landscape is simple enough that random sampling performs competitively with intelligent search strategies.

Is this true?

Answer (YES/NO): YES